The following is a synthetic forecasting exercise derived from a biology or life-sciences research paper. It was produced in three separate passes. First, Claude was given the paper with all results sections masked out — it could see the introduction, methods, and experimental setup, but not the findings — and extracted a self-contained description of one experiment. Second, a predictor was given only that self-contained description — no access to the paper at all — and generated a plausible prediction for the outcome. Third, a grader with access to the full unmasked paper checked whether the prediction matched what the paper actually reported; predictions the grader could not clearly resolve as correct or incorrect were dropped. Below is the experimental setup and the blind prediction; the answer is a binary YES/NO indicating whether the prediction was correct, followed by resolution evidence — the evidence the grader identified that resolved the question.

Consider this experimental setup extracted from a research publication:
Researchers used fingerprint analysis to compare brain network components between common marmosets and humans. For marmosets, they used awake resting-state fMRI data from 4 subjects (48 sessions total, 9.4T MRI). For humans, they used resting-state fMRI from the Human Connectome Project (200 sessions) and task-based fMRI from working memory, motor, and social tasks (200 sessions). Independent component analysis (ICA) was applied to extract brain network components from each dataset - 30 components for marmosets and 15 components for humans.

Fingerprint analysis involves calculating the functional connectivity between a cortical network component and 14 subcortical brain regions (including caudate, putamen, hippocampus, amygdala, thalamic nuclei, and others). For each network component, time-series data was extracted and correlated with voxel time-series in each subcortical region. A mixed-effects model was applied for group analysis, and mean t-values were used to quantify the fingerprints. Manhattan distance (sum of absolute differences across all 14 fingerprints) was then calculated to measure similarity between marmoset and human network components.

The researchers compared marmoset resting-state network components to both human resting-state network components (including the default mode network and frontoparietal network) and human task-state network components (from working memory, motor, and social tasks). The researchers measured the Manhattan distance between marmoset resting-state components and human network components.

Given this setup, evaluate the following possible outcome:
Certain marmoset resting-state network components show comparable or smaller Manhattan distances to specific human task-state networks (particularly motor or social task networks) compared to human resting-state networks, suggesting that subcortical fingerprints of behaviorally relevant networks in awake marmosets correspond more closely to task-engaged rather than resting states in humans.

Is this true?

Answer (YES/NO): YES